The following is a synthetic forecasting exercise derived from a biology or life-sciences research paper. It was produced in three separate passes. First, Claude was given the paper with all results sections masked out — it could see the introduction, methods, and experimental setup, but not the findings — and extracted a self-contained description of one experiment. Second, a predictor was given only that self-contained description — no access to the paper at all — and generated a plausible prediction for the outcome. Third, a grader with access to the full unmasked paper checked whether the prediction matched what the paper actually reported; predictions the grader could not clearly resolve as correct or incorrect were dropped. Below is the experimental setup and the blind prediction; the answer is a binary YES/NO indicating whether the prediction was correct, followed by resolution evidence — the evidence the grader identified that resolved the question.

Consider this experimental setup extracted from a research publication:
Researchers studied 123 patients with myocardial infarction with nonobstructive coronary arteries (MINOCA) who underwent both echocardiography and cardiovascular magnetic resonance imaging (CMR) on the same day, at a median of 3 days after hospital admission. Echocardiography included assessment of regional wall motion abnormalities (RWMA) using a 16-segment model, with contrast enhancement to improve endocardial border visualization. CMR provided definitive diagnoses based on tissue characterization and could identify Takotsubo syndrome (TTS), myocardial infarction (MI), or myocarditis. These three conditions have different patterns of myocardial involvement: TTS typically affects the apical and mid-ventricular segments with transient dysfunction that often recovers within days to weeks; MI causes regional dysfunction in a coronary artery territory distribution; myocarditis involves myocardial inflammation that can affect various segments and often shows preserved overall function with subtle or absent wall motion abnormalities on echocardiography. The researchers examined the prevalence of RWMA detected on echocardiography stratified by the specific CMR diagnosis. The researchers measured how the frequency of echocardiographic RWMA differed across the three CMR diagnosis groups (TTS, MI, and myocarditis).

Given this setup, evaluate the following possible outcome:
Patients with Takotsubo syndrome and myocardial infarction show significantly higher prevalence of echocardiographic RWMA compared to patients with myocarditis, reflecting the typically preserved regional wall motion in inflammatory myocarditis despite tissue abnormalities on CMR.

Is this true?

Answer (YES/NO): NO